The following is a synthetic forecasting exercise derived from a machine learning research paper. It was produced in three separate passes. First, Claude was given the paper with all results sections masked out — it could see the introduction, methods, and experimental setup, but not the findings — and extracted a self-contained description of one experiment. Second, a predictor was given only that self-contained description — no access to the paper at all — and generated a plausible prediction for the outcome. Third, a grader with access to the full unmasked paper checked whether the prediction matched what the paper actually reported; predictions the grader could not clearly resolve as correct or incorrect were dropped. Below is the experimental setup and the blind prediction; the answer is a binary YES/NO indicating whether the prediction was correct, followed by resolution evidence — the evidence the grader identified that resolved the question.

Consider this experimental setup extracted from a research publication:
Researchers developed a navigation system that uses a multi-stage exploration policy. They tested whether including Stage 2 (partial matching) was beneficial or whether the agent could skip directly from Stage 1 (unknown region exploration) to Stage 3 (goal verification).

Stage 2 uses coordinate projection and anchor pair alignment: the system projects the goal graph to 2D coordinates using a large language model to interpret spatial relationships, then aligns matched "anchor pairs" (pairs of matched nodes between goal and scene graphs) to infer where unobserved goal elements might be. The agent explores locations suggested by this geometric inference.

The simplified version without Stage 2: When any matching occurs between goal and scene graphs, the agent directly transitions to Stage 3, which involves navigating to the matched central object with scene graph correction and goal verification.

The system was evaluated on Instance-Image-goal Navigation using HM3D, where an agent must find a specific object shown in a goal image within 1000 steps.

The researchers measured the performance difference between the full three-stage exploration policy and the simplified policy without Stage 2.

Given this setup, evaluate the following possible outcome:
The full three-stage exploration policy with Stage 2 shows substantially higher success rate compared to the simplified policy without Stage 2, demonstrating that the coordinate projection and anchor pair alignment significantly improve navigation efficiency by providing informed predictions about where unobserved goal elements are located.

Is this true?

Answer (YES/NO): NO